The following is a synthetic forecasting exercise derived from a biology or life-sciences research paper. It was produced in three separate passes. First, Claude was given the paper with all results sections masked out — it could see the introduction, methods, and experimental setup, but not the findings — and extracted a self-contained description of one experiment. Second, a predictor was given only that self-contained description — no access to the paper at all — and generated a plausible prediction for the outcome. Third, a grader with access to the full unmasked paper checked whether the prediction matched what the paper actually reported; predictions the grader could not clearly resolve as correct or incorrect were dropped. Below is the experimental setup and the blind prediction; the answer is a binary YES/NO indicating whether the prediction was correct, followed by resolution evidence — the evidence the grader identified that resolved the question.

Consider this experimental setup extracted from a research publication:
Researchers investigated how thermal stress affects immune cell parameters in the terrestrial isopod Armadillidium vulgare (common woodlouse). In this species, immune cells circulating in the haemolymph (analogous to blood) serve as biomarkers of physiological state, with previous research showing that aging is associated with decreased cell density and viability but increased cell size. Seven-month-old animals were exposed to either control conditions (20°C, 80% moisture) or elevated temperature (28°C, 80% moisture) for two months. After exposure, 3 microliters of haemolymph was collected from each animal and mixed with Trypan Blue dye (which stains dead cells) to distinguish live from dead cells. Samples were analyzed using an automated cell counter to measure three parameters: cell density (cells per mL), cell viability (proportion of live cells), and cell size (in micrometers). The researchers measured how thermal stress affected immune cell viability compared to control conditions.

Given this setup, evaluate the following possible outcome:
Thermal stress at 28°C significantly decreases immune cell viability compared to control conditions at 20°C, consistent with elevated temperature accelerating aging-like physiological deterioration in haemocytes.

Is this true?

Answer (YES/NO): NO